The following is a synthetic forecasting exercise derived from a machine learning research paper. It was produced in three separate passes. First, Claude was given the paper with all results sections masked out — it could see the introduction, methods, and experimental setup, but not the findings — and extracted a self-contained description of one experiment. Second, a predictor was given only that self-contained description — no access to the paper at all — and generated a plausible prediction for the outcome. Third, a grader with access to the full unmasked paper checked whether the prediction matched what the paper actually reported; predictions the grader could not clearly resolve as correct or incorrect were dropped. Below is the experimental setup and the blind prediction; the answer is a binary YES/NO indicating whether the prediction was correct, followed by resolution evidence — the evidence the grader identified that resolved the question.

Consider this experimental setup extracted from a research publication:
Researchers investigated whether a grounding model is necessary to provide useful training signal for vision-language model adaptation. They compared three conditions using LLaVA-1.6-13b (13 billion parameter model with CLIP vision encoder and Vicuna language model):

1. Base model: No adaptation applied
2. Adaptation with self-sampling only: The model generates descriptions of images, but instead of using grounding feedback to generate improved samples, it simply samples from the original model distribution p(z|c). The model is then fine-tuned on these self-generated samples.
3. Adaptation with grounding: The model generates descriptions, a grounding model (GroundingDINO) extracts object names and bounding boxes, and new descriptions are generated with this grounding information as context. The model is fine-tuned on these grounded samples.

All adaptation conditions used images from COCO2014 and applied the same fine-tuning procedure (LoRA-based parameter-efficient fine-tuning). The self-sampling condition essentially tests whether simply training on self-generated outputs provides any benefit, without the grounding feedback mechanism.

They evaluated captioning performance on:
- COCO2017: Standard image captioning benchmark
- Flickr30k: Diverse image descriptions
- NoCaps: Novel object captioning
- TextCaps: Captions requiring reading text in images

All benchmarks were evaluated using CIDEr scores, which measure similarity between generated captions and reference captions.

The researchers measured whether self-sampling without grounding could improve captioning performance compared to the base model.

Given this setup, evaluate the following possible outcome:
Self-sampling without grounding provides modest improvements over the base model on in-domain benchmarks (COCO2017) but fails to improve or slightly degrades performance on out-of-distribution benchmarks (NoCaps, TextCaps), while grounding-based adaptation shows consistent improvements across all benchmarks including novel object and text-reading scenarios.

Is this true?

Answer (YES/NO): NO